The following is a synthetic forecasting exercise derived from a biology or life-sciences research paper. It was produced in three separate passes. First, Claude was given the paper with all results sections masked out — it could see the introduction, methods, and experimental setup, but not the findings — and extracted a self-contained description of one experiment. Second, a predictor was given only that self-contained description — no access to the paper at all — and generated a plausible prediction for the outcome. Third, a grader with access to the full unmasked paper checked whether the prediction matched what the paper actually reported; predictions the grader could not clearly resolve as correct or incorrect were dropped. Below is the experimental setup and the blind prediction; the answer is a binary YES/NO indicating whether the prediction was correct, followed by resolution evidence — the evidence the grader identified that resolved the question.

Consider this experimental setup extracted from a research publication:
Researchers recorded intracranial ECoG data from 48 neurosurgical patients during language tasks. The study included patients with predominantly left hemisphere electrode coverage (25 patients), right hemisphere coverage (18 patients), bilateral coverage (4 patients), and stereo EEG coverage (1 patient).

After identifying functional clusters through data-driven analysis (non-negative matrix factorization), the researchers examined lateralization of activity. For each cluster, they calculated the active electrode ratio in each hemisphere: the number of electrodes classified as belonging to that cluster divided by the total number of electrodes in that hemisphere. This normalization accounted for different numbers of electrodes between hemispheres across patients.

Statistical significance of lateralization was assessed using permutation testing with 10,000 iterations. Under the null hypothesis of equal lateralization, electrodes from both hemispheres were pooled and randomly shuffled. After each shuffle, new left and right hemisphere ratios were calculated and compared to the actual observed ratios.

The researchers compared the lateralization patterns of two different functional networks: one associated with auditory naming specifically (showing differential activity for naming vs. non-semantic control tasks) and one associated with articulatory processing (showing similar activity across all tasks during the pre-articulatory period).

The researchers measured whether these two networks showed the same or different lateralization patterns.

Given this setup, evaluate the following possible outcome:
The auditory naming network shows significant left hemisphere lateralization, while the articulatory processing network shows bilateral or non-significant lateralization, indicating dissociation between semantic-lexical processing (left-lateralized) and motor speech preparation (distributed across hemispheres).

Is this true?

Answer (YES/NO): NO